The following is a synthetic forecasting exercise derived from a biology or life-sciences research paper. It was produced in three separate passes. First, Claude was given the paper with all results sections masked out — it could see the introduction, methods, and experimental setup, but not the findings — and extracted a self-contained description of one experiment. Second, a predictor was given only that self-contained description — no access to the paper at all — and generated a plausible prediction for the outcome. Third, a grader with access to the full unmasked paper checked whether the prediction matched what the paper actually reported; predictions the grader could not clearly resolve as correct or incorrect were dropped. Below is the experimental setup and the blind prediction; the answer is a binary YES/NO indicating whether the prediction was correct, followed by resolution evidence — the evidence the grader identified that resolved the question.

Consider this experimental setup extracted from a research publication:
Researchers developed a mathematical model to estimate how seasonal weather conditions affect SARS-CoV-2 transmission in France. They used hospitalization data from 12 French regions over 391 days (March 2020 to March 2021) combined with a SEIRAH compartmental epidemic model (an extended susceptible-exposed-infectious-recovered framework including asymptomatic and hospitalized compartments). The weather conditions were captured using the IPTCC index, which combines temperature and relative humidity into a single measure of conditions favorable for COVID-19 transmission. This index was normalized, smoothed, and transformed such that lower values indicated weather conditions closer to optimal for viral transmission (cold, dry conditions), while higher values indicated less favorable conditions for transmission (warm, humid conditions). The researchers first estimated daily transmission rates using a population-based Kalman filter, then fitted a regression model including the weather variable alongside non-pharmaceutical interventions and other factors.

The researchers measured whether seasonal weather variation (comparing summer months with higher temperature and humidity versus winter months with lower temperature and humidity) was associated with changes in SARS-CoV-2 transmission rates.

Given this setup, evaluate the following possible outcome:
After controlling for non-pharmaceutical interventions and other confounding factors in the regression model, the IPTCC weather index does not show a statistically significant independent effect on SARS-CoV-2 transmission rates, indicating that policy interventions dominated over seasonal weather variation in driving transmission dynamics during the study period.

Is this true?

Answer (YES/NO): NO